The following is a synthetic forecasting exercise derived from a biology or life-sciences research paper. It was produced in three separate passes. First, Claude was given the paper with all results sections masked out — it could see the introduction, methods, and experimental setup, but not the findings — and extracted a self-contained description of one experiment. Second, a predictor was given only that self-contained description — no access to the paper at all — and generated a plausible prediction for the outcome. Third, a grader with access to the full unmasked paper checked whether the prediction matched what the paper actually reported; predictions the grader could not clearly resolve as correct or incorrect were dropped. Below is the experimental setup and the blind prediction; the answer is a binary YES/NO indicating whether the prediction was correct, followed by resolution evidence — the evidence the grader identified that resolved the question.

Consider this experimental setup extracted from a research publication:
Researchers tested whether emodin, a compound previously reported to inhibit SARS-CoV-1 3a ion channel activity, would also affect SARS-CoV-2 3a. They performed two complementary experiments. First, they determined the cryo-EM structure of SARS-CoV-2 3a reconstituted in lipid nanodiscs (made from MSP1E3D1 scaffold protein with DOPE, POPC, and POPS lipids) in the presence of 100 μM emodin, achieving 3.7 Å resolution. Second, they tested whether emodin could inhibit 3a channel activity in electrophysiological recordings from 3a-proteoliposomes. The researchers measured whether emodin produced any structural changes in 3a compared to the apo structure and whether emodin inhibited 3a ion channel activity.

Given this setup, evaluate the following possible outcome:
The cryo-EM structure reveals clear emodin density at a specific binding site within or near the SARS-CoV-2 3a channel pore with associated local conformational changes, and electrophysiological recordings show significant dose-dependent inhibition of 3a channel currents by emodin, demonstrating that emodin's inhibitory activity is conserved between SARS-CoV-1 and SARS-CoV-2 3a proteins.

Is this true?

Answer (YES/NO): NO